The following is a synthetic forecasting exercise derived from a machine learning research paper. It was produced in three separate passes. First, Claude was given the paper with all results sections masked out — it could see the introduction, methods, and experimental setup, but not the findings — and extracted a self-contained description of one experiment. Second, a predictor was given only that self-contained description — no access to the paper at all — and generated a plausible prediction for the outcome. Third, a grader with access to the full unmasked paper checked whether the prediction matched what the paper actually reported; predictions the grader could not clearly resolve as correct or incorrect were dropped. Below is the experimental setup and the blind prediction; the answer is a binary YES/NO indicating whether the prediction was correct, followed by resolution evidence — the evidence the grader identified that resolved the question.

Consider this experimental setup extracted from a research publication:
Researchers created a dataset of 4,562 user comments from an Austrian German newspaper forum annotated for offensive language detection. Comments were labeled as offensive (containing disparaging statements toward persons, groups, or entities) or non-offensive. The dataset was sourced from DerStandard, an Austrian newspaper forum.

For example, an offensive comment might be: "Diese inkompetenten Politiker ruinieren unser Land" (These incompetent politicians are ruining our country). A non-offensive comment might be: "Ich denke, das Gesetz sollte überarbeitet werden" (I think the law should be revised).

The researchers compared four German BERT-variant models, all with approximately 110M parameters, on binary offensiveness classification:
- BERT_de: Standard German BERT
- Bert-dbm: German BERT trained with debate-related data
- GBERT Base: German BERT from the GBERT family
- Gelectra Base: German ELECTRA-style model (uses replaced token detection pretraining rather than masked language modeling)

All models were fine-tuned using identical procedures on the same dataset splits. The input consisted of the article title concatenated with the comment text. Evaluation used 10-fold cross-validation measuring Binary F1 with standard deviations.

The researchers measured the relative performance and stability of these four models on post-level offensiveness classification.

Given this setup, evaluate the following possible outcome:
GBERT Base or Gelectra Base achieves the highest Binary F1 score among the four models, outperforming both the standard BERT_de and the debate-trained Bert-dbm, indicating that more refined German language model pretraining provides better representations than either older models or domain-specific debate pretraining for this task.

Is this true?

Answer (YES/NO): YES